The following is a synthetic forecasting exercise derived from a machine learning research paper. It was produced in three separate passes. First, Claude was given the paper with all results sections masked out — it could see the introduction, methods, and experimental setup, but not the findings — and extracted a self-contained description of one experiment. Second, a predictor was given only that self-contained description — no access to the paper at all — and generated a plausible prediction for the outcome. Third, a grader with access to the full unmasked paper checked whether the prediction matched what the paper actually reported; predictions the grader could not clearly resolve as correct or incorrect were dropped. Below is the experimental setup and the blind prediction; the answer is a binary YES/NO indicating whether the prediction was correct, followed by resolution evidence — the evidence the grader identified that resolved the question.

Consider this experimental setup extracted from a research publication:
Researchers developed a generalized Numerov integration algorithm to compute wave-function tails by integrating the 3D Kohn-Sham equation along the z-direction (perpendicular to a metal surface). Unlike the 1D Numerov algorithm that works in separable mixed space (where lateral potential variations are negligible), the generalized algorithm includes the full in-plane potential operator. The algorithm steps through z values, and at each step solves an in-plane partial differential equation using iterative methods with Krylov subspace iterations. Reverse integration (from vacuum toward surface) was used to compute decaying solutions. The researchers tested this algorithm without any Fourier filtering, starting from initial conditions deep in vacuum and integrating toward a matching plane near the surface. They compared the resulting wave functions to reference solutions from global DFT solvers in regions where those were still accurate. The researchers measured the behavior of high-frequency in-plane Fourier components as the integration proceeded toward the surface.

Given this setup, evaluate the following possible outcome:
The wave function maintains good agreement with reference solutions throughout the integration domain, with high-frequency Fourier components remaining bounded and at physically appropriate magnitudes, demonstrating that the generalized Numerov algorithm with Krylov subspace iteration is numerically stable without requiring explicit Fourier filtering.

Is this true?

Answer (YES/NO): NO